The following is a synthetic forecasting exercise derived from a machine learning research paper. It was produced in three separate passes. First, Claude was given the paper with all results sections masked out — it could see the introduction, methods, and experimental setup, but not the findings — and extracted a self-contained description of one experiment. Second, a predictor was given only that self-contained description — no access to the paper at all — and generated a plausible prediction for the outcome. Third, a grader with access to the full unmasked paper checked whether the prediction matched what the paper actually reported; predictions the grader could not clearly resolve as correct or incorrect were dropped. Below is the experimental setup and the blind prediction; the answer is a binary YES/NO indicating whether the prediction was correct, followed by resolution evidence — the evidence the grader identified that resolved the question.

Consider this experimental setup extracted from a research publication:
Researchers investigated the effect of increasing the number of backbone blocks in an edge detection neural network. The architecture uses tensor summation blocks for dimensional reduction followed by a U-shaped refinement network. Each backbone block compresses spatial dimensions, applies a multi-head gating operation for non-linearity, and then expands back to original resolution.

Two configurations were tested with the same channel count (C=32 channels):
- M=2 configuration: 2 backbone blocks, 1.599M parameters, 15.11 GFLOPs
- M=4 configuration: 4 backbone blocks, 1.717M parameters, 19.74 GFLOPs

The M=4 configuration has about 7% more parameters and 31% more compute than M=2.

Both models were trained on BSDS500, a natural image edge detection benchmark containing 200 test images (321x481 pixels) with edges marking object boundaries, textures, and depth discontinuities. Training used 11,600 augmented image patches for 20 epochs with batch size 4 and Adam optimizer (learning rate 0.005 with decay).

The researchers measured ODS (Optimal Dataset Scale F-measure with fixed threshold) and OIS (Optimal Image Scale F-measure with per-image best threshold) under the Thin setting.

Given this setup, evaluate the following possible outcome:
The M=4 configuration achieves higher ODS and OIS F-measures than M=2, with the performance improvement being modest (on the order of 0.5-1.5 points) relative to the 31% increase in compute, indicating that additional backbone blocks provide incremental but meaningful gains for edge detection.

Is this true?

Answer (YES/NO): YES